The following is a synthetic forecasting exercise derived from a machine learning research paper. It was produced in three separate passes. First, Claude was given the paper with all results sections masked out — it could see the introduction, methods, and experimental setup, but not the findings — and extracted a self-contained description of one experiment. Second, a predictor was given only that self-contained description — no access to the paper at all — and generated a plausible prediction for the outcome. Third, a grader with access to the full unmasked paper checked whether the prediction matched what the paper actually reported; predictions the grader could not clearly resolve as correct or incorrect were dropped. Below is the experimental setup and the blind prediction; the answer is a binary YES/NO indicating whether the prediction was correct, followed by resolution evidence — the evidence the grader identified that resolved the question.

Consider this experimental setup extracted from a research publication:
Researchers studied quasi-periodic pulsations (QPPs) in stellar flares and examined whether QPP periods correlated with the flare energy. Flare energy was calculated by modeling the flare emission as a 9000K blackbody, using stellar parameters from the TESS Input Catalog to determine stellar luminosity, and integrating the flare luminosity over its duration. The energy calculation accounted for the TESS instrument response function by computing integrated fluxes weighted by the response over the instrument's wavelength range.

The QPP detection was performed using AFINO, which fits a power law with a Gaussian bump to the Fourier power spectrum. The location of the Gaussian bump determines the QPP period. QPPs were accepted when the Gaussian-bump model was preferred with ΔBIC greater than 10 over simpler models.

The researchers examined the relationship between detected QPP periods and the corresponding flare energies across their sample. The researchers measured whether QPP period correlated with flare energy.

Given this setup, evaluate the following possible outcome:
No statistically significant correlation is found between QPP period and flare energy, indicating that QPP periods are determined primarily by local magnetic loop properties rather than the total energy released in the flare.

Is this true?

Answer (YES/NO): YES